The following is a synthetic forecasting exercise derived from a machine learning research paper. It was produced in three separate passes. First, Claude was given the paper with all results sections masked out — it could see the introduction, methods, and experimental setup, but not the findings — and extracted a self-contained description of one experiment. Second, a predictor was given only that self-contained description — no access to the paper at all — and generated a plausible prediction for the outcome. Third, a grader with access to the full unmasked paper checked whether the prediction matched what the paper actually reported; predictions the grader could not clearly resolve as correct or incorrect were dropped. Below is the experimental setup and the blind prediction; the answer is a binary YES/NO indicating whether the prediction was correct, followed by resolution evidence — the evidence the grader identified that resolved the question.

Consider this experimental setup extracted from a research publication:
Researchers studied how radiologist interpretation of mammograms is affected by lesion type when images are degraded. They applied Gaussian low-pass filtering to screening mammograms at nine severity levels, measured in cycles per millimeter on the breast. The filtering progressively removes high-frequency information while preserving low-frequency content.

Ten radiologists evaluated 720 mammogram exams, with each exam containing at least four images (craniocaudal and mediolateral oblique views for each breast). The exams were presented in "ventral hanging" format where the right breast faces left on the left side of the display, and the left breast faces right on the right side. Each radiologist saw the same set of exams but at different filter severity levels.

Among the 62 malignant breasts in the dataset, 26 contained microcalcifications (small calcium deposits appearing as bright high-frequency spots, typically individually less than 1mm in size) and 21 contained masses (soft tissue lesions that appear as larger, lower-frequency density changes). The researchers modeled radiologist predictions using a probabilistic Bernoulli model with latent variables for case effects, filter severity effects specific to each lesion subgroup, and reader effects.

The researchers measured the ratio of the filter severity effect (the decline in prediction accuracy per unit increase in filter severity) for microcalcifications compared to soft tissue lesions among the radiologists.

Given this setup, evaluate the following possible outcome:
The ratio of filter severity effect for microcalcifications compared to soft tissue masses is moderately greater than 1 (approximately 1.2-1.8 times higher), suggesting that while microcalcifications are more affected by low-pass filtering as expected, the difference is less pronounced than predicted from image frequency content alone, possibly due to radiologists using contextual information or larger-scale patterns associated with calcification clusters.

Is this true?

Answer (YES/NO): NO